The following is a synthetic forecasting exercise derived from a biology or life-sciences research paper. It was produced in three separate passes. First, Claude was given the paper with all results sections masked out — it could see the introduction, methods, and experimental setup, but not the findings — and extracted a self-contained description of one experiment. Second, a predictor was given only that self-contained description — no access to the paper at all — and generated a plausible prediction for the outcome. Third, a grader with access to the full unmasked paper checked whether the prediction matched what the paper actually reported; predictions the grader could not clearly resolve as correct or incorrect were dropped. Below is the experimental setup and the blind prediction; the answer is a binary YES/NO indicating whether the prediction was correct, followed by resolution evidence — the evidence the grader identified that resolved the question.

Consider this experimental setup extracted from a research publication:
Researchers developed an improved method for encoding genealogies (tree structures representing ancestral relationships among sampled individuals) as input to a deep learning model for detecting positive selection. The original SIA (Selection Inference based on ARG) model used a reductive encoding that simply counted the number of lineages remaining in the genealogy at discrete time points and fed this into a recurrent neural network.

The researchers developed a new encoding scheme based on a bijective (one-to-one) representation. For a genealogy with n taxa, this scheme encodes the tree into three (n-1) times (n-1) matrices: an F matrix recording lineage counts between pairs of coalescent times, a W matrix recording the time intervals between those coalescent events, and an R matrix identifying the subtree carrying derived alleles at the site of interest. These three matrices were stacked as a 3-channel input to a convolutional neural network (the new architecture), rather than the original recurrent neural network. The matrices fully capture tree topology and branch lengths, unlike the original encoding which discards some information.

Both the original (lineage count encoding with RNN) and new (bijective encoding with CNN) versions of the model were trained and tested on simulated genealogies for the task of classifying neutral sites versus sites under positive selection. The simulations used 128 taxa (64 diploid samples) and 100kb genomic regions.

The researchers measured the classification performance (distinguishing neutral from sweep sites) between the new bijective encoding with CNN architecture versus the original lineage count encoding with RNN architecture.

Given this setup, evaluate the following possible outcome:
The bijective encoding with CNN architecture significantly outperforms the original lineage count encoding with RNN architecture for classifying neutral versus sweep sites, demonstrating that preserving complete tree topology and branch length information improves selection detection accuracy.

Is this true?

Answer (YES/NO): NO